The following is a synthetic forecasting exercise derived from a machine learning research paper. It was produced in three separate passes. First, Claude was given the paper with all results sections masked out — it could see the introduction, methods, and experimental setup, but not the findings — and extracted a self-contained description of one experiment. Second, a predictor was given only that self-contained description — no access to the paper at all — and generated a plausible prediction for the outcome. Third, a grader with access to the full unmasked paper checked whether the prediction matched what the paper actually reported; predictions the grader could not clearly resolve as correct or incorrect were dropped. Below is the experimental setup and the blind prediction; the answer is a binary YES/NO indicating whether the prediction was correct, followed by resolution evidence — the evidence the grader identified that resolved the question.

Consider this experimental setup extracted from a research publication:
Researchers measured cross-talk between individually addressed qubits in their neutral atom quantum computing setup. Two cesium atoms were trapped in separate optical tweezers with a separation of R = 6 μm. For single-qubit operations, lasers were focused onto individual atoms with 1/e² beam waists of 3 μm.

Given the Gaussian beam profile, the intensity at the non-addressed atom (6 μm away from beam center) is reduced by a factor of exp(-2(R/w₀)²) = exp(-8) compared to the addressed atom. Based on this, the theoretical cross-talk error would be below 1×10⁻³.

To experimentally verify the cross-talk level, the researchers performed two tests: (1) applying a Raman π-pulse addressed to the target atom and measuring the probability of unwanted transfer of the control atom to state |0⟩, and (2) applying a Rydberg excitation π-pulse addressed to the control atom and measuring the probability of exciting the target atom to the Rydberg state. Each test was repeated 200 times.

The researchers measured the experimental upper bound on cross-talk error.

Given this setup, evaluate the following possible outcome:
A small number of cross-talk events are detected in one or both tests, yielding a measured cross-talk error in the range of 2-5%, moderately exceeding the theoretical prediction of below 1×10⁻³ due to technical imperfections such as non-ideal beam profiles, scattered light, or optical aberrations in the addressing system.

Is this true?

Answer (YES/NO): NO